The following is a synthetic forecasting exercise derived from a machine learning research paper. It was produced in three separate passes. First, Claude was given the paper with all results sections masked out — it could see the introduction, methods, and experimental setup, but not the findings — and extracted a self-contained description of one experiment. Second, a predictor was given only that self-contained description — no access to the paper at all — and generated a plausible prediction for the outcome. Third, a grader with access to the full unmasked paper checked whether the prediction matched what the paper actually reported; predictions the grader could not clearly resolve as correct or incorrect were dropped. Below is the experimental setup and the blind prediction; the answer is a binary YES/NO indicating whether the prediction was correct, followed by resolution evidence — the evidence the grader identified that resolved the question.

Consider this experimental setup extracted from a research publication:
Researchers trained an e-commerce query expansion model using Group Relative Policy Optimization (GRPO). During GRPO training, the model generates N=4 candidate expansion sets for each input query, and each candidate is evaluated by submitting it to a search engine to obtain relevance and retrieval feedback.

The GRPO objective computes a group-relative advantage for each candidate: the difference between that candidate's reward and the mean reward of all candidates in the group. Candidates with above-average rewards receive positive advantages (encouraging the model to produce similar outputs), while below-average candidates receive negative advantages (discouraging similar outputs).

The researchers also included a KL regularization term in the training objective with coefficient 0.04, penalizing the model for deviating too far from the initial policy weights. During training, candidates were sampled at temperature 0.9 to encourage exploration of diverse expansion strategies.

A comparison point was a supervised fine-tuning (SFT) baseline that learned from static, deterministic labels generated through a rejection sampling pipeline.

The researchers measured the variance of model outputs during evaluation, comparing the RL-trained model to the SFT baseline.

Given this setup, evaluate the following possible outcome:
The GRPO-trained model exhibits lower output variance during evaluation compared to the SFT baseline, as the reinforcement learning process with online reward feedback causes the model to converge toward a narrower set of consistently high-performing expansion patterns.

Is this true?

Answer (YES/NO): NO